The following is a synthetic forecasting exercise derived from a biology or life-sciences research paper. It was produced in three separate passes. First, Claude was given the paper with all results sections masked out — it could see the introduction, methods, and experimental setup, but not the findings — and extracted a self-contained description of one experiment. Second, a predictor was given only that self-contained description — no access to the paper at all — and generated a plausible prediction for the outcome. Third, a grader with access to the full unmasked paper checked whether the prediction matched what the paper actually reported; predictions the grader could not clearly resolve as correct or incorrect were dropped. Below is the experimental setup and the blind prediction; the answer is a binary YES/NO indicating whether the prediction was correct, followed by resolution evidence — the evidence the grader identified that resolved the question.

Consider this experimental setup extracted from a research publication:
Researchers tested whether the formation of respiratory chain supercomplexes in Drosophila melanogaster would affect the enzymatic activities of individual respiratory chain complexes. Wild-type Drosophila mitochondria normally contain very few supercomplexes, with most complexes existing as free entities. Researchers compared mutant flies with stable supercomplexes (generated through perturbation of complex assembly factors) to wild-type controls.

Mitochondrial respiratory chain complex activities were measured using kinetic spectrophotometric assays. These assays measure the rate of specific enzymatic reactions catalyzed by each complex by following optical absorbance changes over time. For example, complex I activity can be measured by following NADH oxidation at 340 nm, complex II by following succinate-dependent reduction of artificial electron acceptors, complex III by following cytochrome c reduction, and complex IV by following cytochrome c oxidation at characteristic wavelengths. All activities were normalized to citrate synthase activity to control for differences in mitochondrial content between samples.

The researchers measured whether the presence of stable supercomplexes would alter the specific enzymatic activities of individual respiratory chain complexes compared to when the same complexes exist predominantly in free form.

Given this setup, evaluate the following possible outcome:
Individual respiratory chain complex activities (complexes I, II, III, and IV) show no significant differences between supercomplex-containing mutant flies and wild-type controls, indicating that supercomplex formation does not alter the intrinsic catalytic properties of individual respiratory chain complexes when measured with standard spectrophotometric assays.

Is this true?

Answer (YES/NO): NO